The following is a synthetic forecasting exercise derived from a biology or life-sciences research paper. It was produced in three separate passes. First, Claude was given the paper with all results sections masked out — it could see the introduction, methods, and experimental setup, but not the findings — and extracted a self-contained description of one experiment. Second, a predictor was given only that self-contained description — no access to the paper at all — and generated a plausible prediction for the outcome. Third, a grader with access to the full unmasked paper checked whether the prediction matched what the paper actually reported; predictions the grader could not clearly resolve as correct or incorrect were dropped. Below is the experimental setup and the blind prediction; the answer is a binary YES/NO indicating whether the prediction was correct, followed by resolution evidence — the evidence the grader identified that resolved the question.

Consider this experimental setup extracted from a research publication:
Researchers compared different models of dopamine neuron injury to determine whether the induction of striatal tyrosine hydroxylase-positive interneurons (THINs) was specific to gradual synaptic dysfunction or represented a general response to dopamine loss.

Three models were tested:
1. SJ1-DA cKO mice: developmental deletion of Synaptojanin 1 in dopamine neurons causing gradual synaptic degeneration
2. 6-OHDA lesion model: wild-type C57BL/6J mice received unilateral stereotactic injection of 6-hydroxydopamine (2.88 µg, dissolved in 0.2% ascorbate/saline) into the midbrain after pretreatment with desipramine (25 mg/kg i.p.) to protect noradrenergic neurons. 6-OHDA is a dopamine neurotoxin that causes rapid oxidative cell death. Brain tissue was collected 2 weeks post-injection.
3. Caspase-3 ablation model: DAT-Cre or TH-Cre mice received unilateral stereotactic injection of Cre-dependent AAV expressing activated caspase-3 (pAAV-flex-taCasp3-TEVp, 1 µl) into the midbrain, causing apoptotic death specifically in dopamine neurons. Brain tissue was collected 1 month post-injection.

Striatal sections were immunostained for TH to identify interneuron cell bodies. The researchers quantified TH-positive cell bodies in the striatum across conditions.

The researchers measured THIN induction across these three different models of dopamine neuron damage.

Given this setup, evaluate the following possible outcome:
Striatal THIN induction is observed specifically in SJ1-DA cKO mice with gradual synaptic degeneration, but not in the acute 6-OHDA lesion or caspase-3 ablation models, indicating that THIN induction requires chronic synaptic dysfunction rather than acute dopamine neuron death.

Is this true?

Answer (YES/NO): NO